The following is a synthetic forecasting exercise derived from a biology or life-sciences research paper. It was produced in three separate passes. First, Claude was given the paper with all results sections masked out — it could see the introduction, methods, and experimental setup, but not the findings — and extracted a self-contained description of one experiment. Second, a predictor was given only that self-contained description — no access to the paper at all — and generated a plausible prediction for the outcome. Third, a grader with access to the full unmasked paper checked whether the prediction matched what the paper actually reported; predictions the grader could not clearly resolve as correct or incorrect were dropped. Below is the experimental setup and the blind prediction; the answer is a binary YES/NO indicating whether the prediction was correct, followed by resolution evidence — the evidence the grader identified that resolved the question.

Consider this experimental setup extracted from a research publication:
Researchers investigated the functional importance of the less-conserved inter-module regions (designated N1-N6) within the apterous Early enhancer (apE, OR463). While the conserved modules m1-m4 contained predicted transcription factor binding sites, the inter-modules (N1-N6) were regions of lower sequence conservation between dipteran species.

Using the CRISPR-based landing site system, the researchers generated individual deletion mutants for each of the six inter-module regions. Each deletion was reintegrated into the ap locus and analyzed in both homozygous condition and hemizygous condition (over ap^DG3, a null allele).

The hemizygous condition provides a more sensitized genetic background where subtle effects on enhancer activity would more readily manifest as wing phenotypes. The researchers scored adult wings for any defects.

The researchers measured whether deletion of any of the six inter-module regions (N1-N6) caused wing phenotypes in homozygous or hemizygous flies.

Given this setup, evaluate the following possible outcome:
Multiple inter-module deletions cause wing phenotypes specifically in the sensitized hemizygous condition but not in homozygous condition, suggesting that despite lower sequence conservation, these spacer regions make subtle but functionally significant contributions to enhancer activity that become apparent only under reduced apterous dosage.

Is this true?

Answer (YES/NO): NO